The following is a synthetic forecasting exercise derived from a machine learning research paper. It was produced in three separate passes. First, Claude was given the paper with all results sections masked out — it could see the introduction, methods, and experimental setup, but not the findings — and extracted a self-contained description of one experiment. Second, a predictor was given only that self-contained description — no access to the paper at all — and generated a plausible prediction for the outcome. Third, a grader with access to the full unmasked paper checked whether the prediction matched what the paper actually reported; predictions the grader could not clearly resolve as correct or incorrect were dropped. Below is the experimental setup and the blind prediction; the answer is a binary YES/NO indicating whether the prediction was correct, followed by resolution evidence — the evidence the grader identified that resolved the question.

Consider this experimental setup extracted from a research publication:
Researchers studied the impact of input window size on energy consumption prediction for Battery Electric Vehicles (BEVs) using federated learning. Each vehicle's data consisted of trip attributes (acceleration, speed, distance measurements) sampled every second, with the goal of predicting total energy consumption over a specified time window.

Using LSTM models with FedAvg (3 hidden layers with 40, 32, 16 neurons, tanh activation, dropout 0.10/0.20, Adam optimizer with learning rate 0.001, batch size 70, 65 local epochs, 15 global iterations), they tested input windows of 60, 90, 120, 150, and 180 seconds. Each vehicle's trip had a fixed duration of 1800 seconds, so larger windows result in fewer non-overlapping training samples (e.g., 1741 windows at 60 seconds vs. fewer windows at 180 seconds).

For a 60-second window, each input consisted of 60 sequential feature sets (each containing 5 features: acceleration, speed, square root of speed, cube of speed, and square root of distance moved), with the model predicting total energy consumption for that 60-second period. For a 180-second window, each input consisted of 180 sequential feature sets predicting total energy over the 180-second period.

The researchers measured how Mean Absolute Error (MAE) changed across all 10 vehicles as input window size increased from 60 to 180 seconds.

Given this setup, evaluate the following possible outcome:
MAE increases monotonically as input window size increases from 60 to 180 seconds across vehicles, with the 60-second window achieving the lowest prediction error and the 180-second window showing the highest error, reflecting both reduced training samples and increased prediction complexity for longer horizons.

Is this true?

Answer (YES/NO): NO